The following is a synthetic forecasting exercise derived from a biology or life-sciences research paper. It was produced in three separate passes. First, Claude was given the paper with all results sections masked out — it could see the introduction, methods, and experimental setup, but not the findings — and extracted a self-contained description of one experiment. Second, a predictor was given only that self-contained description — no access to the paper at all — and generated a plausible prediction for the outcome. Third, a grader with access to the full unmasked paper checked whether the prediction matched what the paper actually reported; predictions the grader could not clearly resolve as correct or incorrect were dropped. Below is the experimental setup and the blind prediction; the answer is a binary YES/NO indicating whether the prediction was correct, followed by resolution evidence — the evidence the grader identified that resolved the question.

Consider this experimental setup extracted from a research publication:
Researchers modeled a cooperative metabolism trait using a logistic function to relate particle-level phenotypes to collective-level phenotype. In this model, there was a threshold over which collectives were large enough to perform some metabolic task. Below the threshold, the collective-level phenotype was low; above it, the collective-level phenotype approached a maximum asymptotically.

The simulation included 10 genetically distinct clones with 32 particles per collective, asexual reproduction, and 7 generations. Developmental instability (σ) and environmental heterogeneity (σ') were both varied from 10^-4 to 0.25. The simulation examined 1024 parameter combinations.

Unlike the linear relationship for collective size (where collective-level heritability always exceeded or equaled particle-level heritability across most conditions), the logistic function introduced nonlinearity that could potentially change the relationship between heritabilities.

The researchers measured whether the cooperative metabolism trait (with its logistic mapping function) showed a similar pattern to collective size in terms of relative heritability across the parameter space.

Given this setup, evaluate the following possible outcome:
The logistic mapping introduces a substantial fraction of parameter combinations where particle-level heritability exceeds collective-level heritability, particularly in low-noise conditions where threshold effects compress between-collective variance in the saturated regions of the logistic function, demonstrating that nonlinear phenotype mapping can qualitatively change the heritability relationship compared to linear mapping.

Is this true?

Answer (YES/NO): NO